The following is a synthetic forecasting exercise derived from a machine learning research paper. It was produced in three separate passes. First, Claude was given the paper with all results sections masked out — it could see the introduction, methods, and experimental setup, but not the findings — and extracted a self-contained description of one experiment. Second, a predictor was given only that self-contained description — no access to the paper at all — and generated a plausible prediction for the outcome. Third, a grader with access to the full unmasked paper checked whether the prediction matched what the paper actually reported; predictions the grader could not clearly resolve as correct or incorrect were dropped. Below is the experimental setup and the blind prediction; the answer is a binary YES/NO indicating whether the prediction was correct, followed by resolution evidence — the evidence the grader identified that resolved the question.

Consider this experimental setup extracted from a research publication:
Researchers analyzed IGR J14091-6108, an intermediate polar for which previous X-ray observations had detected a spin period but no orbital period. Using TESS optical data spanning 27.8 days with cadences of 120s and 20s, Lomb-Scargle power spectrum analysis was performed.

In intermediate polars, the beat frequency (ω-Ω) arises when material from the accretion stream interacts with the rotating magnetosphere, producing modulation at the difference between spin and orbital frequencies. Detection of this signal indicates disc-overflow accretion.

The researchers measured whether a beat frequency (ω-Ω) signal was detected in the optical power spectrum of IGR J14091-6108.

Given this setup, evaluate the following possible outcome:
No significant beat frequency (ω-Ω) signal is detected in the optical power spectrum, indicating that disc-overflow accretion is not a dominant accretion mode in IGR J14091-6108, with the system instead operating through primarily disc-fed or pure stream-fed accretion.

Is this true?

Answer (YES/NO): YES